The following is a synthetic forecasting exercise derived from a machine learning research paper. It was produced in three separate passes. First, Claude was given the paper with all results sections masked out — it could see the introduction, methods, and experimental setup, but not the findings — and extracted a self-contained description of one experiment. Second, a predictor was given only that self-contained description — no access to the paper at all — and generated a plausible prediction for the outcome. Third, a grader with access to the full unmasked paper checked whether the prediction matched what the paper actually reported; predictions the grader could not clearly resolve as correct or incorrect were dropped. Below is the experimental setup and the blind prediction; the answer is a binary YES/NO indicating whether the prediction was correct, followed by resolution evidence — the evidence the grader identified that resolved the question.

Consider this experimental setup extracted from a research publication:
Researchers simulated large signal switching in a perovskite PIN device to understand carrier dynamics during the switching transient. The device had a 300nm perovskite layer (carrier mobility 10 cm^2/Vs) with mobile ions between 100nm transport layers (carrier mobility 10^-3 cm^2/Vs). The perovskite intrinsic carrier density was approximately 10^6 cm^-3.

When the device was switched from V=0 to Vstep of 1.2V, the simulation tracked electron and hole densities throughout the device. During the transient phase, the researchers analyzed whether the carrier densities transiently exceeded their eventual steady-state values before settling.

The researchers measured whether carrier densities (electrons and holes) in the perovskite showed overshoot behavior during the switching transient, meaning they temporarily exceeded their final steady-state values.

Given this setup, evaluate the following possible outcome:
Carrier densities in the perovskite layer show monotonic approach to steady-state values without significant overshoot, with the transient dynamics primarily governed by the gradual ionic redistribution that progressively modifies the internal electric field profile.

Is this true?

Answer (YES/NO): NO